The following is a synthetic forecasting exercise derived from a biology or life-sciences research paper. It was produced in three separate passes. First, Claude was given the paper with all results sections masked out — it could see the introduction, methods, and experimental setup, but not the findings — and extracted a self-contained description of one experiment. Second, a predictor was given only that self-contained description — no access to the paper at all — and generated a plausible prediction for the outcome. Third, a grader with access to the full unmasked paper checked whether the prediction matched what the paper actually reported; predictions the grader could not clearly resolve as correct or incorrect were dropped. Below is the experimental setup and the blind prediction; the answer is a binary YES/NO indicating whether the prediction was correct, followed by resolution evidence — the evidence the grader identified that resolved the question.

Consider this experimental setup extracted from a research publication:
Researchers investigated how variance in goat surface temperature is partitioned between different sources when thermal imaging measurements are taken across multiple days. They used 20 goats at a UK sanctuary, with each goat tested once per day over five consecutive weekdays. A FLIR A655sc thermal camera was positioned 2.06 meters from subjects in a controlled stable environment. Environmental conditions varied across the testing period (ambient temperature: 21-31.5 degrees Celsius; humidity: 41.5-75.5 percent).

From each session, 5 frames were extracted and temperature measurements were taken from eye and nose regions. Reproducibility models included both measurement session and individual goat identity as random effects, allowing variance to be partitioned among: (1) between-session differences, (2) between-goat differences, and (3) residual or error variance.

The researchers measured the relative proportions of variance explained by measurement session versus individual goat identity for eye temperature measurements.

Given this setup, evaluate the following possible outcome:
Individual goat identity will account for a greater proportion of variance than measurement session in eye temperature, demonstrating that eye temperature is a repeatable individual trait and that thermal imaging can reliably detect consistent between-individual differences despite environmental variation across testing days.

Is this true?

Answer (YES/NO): NO